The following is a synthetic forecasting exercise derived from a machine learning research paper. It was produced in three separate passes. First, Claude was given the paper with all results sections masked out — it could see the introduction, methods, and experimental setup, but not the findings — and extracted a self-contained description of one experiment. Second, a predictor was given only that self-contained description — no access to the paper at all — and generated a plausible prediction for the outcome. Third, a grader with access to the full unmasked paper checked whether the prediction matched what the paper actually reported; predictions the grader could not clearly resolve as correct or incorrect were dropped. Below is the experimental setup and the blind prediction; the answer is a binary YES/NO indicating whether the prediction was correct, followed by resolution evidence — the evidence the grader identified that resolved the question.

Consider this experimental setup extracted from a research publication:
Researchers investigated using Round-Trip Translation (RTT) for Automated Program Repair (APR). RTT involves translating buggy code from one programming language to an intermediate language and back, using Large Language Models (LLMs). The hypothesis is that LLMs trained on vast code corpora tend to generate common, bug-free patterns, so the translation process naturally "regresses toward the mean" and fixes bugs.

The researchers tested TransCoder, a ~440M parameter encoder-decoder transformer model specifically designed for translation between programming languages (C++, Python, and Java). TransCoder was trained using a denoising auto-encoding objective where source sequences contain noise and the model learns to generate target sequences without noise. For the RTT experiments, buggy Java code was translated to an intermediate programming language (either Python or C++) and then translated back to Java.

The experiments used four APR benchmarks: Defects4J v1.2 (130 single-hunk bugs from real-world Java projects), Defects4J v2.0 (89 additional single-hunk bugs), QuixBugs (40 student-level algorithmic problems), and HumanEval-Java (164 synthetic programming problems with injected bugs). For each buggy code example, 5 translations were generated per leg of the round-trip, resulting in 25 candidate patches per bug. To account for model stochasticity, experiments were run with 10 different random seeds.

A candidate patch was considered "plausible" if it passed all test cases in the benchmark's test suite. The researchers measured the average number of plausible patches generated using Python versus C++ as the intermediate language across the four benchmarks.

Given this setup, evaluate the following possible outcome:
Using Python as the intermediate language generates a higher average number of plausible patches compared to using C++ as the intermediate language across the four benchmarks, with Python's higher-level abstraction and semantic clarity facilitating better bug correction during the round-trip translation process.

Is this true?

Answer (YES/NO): YES